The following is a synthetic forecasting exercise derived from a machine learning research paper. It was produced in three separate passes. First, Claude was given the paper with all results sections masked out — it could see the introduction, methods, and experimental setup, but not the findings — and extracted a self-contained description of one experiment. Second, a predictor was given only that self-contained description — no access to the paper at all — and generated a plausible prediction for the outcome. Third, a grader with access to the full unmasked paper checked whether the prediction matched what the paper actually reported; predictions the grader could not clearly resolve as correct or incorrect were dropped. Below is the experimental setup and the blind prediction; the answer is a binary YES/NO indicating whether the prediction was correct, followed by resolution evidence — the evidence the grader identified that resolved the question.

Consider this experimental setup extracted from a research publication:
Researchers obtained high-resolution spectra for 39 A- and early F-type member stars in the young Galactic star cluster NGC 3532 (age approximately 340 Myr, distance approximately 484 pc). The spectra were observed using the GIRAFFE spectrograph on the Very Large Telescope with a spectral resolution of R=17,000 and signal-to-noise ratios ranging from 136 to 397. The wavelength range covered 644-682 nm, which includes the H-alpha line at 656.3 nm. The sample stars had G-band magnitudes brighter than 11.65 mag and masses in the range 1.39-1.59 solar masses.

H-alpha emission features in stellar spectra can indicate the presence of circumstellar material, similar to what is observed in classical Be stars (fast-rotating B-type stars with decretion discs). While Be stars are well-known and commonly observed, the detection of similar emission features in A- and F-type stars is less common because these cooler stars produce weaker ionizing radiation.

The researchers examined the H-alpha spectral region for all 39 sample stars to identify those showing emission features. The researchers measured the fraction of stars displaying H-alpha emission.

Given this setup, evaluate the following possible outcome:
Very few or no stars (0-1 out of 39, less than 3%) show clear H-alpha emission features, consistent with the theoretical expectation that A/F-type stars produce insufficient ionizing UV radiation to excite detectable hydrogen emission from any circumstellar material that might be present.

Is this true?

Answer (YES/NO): NO